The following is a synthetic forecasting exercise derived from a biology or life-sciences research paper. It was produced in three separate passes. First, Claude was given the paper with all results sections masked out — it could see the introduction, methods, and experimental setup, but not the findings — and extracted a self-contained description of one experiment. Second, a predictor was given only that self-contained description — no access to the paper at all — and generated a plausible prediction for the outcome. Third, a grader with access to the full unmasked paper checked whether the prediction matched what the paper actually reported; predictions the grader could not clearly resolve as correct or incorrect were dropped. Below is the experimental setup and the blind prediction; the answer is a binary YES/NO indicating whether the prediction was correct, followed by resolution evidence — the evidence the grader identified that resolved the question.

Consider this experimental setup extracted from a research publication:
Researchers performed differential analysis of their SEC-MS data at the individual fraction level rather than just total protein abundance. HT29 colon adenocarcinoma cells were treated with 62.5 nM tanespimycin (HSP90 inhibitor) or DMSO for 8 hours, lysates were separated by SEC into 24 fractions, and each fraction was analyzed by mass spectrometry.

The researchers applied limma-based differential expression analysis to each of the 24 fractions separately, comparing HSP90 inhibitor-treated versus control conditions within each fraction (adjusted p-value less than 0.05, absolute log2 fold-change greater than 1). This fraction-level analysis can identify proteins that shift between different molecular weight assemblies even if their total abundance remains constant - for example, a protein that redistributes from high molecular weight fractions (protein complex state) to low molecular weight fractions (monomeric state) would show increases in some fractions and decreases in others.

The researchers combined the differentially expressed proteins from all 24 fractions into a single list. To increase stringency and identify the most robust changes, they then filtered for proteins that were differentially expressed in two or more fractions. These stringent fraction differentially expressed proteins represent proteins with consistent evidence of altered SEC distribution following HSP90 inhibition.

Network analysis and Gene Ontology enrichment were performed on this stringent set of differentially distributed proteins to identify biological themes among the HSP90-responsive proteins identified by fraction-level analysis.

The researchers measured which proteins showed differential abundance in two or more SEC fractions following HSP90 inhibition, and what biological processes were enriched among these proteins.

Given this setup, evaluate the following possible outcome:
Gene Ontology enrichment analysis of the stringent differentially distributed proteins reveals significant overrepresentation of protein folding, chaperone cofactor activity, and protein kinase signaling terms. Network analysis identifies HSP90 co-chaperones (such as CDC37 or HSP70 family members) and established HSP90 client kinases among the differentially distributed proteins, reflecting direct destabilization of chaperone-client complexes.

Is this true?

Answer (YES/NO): NO